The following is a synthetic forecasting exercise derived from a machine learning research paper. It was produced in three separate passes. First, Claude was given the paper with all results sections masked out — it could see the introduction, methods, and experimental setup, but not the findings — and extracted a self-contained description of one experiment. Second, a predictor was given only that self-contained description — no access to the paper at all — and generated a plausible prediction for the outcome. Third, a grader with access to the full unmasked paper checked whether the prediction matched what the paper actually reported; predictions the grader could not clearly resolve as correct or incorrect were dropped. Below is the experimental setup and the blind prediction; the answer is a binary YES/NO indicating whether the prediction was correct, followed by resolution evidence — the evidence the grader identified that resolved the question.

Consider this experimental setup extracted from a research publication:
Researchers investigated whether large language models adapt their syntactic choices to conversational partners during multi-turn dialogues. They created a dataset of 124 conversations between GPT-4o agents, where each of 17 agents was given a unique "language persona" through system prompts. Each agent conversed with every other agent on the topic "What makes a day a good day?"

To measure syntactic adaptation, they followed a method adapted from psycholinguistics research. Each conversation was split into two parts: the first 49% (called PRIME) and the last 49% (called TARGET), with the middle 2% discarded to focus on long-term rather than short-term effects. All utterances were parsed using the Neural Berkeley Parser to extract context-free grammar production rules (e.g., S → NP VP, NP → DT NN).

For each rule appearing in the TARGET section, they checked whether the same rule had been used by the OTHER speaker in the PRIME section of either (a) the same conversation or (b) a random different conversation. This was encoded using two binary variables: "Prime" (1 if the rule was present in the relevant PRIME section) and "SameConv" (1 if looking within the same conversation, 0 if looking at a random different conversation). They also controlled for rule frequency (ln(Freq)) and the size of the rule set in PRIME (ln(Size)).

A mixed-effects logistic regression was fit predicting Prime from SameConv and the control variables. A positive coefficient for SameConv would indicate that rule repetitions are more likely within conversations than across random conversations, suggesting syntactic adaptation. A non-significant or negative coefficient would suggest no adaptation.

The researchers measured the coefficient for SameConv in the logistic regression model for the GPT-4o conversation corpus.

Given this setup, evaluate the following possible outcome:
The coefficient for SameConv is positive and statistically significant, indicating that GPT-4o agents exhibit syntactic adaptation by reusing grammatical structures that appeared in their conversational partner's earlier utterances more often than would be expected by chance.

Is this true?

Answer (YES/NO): YES